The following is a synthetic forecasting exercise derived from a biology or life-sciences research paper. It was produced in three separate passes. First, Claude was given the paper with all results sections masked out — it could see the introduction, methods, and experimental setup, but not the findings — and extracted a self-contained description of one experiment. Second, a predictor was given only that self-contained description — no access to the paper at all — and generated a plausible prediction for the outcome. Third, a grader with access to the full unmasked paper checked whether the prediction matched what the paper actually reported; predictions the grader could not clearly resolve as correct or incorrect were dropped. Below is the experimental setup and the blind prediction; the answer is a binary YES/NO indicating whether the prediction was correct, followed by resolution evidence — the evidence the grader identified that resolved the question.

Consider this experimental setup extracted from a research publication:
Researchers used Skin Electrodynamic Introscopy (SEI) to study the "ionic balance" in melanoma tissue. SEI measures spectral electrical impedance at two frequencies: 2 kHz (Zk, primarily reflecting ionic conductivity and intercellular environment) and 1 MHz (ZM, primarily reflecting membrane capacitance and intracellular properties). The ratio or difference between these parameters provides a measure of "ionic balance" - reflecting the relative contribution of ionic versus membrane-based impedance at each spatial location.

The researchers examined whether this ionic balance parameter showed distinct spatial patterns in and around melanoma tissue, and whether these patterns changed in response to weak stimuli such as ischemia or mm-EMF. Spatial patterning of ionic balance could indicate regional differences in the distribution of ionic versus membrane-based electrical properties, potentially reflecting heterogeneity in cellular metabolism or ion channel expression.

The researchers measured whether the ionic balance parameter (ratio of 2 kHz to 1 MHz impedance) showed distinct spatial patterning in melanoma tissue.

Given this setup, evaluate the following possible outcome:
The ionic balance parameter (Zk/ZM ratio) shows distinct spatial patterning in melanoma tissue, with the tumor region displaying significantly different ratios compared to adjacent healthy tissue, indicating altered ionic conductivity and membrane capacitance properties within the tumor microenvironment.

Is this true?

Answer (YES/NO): YES